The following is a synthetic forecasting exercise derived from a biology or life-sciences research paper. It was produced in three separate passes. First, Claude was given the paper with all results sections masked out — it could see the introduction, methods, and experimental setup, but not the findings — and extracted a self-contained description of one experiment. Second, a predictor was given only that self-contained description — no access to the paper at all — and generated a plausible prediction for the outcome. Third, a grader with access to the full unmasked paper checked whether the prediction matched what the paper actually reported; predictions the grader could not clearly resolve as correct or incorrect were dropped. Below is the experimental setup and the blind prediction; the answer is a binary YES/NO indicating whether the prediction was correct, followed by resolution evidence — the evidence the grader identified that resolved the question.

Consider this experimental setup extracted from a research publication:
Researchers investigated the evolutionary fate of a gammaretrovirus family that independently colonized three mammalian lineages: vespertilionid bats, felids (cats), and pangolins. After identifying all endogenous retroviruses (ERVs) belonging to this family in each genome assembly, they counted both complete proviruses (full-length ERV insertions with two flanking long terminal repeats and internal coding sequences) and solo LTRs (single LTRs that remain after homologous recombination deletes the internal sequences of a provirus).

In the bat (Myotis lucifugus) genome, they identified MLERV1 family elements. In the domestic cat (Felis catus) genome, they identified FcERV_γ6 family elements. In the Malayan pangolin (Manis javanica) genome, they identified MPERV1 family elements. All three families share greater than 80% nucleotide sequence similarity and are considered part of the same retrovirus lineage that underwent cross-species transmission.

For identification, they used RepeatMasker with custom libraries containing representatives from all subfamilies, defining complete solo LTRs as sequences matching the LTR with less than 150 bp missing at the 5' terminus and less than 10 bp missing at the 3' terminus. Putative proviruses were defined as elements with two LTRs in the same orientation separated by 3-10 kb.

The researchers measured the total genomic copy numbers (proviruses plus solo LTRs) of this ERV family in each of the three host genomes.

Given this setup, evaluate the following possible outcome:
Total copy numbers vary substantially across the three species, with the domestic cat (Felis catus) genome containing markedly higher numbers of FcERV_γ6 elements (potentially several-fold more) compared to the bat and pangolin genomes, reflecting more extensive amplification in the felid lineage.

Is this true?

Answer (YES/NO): NO